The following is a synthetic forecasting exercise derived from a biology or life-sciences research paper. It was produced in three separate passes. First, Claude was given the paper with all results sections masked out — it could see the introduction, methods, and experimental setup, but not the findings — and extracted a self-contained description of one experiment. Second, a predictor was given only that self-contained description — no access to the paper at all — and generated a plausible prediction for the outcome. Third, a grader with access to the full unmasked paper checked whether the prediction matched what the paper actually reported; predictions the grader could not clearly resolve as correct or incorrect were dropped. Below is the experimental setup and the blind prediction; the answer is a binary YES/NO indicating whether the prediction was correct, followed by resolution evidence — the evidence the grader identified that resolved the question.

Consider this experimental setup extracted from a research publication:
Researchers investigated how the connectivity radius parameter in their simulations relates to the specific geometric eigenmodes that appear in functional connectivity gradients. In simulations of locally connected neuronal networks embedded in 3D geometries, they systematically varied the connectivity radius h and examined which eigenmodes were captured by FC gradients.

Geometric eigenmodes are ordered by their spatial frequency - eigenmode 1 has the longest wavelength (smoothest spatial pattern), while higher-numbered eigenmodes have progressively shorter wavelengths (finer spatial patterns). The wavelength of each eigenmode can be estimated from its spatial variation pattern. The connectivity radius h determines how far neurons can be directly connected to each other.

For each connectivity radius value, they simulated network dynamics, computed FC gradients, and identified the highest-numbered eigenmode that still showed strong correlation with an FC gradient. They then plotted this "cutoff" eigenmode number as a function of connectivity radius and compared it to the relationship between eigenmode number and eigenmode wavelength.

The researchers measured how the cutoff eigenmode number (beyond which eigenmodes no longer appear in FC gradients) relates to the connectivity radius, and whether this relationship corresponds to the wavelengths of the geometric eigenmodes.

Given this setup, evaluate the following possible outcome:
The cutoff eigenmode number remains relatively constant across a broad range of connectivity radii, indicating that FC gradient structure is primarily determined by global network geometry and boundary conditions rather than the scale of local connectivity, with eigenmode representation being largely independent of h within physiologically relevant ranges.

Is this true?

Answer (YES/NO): NO